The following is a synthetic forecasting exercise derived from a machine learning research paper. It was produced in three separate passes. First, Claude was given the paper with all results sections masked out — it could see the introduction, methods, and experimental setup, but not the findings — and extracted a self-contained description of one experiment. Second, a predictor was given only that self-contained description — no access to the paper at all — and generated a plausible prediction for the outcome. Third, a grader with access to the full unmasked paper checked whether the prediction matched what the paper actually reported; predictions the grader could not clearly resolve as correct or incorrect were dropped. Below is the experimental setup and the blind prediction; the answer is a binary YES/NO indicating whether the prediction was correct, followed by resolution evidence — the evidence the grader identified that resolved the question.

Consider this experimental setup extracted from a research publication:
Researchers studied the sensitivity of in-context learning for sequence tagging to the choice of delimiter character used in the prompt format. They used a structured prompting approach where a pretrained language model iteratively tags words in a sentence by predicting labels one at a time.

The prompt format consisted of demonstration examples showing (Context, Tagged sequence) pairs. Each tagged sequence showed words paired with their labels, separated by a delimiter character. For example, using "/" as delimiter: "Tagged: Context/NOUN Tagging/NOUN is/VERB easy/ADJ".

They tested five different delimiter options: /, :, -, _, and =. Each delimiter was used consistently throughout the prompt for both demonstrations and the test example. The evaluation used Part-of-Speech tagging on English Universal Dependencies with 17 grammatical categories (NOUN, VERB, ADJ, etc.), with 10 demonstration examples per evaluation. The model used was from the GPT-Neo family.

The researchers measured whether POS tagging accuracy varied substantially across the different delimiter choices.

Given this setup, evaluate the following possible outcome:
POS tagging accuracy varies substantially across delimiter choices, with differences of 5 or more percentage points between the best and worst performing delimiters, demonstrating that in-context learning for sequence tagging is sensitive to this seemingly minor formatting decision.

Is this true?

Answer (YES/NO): NO